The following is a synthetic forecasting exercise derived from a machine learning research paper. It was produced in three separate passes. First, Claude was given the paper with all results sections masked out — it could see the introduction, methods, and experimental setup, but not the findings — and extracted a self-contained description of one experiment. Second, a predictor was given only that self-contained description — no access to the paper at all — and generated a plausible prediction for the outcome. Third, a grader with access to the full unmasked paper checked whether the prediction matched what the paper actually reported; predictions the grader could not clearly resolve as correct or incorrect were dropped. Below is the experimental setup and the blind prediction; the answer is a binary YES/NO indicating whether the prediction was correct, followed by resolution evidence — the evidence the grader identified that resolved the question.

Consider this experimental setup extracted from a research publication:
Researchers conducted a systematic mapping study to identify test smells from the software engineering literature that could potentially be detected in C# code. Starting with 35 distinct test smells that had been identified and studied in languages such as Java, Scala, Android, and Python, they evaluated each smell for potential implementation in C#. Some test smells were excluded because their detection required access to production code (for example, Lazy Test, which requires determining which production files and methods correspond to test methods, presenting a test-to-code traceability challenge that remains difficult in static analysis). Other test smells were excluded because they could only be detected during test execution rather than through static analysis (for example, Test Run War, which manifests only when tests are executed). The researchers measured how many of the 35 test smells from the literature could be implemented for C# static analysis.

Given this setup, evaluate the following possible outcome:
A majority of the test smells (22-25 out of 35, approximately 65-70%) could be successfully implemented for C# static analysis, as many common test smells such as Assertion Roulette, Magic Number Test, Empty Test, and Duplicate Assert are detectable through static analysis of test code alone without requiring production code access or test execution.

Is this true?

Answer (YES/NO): NO